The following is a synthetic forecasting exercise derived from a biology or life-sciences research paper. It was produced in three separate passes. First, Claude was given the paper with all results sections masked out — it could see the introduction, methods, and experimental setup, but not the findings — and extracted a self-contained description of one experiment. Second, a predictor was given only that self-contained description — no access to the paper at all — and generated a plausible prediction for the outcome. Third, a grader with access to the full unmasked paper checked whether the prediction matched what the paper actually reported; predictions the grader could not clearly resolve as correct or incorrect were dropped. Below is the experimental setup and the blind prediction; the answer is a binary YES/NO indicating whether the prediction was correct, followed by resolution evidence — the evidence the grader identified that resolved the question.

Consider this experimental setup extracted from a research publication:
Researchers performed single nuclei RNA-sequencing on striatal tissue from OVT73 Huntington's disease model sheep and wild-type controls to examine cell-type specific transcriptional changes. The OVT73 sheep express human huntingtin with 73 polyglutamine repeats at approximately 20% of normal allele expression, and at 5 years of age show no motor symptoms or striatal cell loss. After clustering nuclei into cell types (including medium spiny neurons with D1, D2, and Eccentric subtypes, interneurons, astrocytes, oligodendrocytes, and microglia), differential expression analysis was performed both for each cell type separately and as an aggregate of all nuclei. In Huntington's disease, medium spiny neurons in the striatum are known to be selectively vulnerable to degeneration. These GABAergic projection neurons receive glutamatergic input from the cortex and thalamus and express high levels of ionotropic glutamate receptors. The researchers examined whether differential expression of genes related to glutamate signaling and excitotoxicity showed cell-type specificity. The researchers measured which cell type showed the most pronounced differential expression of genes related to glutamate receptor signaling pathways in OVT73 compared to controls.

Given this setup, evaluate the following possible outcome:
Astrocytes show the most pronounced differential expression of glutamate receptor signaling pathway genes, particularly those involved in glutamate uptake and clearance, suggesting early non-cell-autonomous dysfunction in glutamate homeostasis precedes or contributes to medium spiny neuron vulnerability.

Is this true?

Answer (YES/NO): NO